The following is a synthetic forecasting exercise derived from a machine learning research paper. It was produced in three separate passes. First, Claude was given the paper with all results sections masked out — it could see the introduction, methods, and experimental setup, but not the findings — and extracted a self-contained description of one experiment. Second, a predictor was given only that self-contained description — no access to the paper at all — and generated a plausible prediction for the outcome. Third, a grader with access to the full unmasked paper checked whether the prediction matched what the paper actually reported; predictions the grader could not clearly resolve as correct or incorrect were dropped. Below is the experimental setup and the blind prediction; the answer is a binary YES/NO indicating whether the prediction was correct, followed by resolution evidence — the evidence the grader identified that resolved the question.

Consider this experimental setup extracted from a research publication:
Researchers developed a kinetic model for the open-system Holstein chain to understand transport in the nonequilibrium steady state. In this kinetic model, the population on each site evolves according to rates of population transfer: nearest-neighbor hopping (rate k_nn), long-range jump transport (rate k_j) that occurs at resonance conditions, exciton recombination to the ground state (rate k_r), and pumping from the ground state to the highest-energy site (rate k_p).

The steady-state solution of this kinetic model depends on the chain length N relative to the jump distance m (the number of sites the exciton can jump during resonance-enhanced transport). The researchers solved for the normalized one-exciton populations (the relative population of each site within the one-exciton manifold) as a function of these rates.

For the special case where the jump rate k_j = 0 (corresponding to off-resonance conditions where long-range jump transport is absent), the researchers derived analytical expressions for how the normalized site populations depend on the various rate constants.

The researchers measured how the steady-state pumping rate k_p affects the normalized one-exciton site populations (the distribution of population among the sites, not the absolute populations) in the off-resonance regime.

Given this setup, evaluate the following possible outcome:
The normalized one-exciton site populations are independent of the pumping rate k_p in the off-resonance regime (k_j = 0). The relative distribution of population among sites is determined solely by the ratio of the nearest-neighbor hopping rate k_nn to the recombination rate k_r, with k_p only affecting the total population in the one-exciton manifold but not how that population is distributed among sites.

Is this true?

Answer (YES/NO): YES